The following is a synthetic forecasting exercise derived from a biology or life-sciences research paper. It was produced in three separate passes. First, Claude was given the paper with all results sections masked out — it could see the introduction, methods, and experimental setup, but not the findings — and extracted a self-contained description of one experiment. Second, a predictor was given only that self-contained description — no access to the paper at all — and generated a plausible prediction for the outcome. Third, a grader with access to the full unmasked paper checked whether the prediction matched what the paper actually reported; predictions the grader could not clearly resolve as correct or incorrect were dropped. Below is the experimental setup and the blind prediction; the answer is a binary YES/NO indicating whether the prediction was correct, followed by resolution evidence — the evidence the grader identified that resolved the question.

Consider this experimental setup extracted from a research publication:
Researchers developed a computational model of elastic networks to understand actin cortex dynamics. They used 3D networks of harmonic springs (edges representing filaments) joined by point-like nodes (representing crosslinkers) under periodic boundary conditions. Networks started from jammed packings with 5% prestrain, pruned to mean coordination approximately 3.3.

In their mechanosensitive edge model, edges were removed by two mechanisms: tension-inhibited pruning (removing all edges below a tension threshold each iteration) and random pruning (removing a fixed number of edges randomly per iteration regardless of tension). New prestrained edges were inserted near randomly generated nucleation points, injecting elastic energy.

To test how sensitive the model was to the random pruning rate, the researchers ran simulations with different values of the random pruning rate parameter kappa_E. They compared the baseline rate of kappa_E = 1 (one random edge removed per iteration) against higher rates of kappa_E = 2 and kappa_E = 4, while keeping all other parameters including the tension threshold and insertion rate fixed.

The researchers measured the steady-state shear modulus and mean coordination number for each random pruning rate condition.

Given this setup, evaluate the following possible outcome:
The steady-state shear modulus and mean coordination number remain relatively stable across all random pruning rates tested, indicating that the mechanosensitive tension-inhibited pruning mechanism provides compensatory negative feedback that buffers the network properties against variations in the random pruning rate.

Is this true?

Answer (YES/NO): NO